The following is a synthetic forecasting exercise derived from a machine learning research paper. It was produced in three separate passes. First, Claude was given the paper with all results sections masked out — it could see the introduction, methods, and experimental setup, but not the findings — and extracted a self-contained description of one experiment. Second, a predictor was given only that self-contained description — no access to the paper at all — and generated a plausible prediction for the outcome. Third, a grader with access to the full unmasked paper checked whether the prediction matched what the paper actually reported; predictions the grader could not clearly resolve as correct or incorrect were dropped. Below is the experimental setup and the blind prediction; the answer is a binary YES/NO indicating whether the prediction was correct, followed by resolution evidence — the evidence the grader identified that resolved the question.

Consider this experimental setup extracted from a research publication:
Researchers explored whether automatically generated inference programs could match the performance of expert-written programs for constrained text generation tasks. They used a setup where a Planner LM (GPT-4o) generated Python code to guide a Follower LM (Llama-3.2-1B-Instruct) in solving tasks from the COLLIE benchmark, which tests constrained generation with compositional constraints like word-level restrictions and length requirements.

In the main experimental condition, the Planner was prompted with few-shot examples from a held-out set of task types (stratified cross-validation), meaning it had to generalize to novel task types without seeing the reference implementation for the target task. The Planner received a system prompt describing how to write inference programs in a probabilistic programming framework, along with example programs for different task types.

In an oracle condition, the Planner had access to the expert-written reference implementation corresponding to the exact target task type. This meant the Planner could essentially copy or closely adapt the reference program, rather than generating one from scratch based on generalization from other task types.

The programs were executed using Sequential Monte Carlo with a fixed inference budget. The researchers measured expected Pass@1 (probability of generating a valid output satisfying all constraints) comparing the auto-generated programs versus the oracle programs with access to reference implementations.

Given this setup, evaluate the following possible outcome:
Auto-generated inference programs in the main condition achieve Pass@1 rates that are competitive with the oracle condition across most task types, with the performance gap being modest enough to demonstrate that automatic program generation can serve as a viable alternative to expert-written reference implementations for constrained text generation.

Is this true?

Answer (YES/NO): YES